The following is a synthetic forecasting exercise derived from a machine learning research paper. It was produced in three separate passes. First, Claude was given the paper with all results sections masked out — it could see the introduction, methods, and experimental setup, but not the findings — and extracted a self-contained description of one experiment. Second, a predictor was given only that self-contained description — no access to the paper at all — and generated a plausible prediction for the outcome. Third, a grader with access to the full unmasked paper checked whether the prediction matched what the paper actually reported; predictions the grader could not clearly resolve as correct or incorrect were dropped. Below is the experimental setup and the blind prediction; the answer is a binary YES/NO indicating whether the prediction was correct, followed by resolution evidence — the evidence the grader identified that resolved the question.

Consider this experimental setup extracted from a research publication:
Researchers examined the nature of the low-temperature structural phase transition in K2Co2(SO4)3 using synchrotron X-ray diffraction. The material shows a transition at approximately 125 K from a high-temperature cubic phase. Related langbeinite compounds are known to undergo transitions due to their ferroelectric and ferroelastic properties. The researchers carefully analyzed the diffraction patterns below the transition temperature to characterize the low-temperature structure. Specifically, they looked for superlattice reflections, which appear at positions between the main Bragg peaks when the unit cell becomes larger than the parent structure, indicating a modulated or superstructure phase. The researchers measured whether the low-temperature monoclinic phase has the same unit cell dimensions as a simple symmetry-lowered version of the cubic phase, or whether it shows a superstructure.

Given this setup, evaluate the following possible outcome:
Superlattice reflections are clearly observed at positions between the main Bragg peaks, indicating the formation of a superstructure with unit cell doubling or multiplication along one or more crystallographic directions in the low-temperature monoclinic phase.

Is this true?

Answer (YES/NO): YES